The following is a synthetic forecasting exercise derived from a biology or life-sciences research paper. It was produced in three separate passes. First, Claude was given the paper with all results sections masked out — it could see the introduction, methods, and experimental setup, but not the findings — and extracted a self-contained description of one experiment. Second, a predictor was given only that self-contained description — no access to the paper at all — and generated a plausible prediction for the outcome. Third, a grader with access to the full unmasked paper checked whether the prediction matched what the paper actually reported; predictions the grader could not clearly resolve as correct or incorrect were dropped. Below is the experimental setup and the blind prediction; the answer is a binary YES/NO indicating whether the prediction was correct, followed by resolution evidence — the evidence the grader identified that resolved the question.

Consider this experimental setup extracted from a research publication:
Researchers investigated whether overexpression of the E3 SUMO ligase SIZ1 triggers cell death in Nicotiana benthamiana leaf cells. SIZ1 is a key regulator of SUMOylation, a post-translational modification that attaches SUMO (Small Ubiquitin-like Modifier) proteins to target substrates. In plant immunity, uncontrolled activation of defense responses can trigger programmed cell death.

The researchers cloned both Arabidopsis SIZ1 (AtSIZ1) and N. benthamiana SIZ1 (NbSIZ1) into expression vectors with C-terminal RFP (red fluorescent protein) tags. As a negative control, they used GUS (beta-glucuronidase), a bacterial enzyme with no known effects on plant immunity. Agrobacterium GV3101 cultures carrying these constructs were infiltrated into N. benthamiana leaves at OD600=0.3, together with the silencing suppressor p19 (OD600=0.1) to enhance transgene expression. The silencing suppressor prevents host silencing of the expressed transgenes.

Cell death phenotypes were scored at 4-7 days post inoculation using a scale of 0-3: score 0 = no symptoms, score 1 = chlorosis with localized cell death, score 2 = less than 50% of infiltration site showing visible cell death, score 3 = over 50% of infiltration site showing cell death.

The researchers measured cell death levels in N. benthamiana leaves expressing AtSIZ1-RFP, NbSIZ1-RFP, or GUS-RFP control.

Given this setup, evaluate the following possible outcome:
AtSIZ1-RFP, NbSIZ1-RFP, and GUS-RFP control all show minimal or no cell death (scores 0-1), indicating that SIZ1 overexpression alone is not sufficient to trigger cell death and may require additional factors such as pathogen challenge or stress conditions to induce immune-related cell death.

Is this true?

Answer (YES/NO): NO